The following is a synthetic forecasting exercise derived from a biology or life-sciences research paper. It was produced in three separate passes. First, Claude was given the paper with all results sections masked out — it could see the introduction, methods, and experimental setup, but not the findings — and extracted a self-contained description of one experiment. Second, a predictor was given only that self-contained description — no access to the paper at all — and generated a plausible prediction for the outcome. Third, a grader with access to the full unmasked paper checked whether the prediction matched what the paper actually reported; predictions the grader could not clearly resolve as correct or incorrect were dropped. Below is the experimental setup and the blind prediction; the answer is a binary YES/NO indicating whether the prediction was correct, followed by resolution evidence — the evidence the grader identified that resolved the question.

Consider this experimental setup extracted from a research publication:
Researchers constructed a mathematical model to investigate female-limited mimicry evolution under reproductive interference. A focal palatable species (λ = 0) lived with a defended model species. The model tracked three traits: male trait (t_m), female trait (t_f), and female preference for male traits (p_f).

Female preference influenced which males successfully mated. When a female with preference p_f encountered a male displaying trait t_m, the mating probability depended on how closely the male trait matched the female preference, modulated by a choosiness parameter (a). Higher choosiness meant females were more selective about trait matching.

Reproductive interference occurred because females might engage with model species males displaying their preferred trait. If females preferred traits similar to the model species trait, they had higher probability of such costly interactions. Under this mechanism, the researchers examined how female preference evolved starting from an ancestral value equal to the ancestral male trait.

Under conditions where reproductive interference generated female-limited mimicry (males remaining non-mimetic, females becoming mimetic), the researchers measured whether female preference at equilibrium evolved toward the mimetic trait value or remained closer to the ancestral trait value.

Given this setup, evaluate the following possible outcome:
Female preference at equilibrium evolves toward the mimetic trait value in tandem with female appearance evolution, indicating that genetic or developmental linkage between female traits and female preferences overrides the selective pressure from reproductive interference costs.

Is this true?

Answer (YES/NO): NO